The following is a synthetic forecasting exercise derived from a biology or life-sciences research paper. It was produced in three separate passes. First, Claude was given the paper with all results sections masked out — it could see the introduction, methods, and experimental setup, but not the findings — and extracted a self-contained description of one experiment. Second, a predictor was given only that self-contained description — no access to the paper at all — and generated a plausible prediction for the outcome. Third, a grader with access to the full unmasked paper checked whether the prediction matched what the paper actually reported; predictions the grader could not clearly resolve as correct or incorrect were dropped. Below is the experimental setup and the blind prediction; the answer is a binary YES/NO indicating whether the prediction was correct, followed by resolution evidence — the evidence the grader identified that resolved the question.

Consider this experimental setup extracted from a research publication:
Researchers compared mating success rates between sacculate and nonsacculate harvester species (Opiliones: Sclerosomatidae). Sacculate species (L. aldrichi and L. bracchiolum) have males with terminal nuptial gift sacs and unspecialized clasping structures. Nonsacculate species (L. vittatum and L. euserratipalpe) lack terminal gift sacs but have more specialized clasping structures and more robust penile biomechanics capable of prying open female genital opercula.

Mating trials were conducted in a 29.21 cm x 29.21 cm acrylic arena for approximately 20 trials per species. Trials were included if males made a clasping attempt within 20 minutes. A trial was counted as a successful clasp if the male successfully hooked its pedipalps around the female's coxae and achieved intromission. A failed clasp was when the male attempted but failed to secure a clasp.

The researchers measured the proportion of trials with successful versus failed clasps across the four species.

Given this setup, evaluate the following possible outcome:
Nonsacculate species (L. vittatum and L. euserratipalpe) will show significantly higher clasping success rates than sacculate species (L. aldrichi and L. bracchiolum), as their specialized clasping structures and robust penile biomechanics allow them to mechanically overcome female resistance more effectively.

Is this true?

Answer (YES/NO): YES